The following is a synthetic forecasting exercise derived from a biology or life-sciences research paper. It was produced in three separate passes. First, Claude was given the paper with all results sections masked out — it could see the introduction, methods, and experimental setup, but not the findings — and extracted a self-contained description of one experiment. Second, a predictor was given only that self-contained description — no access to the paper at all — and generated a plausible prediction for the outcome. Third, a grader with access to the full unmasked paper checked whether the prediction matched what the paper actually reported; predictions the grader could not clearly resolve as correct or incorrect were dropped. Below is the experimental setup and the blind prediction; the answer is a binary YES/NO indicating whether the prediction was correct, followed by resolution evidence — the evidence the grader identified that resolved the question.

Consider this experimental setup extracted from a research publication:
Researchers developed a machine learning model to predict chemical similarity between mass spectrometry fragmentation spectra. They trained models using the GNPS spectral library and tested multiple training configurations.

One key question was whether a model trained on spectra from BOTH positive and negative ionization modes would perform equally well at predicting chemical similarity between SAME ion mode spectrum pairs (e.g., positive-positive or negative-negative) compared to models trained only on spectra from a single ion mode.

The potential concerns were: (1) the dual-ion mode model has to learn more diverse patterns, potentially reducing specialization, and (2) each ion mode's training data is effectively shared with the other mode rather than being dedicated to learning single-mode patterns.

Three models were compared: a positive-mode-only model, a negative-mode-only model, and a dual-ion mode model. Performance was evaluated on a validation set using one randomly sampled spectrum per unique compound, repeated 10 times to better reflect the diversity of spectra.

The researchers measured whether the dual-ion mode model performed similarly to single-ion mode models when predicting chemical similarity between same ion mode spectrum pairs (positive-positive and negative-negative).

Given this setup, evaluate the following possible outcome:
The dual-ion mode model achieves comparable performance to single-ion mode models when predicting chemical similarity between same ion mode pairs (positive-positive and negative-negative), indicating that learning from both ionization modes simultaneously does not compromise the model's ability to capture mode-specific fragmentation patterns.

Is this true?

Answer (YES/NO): YES